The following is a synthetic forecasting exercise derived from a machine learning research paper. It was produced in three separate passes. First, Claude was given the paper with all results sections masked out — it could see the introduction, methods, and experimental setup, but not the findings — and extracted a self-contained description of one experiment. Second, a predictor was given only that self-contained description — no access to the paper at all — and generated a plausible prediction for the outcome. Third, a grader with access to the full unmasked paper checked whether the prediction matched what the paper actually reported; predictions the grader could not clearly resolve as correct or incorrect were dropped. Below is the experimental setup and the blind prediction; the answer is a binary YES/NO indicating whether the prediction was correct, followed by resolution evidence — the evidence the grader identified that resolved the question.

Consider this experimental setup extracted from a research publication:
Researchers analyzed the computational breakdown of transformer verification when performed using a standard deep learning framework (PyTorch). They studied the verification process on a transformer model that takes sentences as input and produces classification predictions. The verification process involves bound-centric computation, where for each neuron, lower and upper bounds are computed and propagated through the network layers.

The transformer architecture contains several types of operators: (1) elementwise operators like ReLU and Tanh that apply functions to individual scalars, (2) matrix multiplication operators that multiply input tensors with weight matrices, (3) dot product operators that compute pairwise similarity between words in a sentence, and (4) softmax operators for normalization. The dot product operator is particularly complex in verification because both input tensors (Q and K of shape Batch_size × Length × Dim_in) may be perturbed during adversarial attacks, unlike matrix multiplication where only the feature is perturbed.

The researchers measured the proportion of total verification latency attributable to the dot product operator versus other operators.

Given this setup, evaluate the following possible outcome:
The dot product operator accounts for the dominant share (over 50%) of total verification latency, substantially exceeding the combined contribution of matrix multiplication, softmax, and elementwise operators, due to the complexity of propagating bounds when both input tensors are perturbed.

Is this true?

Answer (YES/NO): NO